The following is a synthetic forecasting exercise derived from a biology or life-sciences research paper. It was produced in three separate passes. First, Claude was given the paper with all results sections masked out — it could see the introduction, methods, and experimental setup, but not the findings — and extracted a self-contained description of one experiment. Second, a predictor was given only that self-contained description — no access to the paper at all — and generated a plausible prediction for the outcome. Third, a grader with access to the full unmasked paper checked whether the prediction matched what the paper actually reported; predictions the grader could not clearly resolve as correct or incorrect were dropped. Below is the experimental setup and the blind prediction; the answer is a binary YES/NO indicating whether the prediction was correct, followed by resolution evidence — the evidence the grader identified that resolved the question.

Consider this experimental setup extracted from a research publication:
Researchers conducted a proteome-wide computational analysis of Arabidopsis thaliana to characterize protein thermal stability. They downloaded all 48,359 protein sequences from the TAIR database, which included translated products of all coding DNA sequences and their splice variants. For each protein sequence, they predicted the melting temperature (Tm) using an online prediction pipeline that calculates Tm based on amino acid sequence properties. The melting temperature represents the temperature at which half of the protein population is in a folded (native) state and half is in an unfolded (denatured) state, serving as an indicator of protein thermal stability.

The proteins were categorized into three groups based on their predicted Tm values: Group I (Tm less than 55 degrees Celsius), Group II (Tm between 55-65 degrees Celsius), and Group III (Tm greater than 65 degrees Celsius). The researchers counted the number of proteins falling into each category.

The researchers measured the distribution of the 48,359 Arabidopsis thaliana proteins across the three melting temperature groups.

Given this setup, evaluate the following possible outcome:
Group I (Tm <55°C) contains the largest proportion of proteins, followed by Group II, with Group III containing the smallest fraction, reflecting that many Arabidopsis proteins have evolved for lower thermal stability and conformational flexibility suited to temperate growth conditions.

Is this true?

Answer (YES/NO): NO